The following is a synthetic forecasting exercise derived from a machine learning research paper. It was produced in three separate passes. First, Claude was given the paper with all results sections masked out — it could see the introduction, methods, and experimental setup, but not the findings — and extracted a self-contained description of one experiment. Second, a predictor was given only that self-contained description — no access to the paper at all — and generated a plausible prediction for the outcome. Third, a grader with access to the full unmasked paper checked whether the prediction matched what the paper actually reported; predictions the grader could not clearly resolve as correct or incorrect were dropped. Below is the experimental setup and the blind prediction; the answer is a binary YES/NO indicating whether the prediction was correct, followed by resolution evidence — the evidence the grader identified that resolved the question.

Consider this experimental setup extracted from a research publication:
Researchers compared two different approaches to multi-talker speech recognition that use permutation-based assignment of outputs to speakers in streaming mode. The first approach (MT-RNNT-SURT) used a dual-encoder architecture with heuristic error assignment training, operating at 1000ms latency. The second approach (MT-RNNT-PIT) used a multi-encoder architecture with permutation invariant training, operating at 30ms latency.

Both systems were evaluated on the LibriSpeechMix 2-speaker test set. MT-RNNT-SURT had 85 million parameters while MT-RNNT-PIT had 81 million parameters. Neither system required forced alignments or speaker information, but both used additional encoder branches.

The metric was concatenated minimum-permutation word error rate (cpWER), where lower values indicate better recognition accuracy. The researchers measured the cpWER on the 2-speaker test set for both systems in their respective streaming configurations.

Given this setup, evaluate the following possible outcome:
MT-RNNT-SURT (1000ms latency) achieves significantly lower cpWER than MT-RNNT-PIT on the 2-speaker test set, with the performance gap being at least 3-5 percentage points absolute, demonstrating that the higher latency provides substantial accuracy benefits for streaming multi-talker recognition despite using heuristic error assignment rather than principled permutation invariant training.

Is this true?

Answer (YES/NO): NO